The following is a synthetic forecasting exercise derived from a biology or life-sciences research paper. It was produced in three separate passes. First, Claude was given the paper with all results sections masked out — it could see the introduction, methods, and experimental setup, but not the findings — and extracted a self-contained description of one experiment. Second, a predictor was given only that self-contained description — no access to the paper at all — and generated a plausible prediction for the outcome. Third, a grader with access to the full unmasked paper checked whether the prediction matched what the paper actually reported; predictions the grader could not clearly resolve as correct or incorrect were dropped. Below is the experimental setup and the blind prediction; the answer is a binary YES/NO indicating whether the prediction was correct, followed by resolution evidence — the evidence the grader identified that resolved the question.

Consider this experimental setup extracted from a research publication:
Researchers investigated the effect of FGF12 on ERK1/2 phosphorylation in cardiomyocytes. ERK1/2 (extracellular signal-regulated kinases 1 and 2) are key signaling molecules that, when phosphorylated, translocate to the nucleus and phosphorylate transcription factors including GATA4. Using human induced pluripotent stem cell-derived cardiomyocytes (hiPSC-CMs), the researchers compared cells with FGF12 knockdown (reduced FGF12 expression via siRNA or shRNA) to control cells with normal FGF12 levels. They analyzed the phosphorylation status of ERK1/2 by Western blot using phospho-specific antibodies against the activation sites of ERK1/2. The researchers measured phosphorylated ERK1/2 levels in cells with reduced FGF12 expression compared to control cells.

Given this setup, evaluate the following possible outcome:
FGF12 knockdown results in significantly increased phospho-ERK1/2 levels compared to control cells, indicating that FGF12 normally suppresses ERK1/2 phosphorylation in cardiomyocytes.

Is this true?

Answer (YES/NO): YES